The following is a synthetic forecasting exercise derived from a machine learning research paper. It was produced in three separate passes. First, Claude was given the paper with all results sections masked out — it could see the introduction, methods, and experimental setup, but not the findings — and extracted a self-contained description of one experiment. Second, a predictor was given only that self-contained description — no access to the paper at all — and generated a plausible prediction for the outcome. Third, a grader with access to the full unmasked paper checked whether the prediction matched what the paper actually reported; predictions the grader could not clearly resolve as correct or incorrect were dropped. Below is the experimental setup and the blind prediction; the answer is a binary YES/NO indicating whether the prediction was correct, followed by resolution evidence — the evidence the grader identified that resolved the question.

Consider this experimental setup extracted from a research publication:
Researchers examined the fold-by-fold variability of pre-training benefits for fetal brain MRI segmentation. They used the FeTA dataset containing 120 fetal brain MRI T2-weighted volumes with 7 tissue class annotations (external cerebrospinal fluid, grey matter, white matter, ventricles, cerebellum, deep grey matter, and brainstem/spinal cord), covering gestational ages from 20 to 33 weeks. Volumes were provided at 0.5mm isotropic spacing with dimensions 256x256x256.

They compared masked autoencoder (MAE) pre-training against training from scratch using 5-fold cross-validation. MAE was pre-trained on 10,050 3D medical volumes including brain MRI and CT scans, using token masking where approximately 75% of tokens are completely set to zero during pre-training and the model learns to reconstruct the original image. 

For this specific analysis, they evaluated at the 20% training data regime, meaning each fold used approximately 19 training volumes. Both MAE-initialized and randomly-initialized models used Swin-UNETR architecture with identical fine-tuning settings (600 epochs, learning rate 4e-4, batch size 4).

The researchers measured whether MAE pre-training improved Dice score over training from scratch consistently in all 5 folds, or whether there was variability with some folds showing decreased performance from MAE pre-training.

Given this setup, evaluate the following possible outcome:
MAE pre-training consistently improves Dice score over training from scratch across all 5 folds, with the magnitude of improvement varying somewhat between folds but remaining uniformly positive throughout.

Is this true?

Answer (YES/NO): NO